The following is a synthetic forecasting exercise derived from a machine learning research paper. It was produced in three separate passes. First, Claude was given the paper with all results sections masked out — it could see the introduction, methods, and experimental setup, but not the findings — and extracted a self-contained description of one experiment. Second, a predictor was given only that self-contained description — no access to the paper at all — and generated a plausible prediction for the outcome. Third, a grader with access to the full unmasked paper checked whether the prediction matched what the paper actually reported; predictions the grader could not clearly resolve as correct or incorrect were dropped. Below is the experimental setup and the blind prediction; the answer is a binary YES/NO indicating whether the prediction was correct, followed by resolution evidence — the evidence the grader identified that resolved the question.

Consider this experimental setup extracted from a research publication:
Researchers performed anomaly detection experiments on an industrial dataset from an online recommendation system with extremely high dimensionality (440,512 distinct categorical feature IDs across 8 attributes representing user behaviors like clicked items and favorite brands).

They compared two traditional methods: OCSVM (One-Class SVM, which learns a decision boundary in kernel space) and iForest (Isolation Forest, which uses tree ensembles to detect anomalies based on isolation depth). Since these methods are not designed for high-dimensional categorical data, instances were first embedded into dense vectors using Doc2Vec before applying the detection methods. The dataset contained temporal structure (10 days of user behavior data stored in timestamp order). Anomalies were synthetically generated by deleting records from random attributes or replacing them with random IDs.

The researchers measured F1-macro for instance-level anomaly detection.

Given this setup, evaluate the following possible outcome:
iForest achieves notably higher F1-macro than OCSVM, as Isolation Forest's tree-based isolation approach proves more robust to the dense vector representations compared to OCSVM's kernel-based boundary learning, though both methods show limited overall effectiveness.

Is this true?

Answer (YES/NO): NO